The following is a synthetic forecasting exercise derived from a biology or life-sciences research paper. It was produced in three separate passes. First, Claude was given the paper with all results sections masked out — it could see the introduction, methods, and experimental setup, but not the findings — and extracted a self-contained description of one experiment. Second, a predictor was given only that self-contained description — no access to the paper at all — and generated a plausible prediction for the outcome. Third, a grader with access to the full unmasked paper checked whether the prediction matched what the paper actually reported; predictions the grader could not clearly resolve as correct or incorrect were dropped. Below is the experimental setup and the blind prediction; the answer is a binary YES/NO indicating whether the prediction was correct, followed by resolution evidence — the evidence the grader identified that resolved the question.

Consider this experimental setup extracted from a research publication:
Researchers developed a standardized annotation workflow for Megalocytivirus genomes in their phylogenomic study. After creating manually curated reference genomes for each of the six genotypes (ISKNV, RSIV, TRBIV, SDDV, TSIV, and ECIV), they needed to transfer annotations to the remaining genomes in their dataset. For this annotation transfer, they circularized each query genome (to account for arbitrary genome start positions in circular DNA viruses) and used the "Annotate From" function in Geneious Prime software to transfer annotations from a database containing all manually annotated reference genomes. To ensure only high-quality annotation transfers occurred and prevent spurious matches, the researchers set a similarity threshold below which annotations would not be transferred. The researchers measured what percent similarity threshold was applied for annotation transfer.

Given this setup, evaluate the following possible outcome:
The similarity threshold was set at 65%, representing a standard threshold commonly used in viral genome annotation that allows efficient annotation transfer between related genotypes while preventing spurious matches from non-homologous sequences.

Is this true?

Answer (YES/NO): NO